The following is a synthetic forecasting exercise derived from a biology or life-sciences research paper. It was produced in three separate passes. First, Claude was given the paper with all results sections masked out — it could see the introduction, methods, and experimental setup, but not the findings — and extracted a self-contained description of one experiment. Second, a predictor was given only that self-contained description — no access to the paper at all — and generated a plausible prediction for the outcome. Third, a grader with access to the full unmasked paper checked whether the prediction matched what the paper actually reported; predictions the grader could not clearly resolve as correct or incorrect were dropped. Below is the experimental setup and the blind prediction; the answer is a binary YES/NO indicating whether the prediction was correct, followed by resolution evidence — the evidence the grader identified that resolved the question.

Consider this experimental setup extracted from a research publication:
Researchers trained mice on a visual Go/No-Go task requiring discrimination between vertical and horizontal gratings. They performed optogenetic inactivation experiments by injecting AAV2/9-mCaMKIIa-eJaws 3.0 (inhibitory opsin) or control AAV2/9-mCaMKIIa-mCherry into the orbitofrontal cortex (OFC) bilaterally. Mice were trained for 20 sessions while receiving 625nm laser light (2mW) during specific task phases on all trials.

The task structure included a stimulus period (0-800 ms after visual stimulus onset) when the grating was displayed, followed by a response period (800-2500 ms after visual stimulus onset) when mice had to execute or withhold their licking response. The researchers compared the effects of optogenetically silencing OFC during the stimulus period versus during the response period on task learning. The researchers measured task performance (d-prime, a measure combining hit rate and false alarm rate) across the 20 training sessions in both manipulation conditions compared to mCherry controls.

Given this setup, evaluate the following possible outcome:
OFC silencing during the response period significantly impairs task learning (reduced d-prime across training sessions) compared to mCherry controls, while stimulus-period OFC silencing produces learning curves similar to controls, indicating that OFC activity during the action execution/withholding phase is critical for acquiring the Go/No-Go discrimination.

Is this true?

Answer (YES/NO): NO